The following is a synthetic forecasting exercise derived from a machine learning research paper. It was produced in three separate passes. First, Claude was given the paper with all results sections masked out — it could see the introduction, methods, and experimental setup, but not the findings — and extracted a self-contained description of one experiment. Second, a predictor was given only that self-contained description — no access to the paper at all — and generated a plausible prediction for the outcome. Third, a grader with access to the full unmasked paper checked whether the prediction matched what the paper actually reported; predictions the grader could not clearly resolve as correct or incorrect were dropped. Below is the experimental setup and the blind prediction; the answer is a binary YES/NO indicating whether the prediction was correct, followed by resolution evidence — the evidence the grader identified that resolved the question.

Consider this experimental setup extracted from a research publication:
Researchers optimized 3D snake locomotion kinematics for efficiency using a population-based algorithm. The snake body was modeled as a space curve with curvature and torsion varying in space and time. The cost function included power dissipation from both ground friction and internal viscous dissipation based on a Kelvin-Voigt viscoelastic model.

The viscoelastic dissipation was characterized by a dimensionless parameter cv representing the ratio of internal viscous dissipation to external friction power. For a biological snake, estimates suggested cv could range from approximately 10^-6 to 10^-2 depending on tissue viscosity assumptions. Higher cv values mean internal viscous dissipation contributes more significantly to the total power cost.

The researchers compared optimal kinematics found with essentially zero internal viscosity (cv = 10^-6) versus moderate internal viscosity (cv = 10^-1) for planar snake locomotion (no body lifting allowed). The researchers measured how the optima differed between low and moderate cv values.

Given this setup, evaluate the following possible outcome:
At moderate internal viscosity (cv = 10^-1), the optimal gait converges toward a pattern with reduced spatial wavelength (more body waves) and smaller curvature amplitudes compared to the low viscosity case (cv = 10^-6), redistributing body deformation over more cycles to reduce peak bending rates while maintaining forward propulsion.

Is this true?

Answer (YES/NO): NO